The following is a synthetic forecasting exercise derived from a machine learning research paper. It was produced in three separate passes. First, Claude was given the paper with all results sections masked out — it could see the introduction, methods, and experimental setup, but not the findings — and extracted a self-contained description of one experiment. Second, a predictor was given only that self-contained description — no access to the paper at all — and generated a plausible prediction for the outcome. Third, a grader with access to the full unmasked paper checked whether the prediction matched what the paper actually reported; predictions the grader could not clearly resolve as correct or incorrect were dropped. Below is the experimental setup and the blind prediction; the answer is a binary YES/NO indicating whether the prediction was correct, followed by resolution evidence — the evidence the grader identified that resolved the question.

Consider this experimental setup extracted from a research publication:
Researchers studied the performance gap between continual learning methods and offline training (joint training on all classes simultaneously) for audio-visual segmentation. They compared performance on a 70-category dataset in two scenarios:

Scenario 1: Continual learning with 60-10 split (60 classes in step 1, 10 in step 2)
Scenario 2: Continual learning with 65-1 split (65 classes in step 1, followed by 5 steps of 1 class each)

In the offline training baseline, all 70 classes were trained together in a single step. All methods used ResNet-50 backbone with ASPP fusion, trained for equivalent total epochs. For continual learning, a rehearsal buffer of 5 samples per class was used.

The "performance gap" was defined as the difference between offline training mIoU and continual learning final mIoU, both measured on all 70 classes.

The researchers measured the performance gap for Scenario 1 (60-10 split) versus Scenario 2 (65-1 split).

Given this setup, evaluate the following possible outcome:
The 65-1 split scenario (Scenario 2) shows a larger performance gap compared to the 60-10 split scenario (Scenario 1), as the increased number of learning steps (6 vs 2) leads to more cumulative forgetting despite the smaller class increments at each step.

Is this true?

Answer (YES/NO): YES